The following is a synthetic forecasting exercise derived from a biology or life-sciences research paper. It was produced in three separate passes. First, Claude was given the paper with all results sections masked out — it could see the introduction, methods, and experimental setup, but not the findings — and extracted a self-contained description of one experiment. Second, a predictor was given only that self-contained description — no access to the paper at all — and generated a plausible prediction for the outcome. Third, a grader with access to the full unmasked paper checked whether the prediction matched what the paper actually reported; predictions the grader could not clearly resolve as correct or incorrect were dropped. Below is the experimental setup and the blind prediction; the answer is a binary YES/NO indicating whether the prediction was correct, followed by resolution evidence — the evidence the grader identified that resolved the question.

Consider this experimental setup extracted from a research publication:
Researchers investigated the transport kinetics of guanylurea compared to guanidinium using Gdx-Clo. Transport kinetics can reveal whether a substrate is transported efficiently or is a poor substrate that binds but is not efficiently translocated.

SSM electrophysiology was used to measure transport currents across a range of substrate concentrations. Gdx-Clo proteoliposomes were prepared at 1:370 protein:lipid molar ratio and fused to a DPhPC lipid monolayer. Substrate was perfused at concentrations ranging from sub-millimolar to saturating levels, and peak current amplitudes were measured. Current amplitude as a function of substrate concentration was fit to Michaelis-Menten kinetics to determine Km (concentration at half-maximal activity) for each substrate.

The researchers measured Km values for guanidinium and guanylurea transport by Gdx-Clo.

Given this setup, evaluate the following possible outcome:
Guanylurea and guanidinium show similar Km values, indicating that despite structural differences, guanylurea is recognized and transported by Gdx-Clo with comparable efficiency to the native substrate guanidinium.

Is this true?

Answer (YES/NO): NO